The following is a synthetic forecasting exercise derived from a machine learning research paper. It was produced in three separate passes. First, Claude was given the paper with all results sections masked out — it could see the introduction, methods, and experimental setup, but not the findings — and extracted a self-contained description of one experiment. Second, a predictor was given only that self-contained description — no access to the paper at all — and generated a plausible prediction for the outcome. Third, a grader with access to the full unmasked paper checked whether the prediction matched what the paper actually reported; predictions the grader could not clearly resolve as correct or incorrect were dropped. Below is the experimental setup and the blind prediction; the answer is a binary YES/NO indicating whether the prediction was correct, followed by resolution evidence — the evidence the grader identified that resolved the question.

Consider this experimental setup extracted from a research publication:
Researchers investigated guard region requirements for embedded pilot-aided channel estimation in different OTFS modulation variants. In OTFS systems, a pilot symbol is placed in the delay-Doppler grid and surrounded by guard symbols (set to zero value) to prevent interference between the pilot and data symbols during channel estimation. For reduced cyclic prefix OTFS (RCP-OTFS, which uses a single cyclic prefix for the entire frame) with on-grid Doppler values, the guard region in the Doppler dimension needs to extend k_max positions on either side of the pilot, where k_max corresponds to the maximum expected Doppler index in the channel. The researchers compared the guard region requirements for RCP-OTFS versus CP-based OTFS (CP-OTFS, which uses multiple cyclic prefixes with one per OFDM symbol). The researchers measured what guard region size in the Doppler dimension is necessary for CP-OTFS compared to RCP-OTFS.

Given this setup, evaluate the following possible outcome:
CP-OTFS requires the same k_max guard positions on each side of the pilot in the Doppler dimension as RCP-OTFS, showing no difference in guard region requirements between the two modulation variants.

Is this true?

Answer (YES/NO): NO